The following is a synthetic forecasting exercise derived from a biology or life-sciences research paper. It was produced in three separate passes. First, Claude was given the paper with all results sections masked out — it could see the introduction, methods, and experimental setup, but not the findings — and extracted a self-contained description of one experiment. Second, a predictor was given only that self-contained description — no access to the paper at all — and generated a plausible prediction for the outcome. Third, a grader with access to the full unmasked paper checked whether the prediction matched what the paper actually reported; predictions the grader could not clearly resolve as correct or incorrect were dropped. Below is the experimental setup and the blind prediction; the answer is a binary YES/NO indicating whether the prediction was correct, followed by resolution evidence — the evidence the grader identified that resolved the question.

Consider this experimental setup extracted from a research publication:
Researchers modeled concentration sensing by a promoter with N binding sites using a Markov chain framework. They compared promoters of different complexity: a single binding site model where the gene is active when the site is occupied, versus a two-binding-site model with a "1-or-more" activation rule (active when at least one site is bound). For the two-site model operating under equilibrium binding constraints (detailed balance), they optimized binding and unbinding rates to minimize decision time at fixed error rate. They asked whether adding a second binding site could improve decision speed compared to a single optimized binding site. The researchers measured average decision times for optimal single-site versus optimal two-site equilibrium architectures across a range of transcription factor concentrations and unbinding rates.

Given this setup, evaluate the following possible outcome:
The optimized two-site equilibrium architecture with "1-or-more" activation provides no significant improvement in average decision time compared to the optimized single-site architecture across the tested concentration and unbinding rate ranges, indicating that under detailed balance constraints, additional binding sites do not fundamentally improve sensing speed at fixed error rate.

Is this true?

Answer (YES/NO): NO